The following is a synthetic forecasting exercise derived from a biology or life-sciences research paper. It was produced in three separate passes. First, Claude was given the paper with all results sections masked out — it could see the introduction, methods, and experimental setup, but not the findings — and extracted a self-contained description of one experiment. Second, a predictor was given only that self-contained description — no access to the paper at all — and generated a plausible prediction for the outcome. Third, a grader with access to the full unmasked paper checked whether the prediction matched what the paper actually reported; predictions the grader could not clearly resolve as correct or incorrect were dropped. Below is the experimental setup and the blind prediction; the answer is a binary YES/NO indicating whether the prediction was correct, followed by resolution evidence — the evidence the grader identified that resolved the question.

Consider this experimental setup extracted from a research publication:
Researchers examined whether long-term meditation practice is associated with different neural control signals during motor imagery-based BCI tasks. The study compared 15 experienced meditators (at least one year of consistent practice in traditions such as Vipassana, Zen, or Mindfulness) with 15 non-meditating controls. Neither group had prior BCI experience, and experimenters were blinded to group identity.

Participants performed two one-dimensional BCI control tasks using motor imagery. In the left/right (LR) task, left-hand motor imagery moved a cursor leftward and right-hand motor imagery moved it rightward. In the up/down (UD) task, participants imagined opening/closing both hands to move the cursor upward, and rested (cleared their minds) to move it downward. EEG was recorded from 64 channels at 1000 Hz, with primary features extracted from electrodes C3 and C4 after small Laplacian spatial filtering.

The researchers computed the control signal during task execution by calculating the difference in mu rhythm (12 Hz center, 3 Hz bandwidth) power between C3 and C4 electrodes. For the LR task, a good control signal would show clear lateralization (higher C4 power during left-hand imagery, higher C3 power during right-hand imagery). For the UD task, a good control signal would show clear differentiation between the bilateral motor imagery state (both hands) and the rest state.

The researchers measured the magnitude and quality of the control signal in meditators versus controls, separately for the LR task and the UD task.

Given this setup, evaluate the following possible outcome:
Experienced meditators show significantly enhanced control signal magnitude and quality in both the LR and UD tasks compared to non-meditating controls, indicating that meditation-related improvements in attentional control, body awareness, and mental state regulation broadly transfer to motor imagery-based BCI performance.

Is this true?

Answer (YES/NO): NO